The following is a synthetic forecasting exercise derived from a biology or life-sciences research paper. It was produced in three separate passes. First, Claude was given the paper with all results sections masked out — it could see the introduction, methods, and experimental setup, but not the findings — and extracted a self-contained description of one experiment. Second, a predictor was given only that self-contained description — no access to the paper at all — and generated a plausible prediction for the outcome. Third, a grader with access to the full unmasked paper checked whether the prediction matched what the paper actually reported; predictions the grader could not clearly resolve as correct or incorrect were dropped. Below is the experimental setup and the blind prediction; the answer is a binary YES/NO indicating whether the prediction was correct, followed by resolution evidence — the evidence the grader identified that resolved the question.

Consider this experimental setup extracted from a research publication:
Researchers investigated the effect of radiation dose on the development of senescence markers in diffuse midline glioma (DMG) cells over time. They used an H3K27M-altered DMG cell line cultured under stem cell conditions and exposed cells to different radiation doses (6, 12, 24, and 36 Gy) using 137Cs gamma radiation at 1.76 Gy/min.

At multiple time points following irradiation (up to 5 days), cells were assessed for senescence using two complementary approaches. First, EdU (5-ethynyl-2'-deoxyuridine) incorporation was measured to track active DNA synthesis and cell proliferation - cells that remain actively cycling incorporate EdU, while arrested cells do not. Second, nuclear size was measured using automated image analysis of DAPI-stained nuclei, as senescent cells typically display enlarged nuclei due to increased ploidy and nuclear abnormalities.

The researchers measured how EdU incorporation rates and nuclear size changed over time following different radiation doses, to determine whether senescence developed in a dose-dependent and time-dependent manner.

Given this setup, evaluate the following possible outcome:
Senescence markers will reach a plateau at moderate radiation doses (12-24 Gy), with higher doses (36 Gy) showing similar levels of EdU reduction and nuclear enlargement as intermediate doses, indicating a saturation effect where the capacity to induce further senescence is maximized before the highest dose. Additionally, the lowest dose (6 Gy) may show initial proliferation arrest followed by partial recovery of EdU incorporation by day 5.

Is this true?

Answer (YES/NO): NO